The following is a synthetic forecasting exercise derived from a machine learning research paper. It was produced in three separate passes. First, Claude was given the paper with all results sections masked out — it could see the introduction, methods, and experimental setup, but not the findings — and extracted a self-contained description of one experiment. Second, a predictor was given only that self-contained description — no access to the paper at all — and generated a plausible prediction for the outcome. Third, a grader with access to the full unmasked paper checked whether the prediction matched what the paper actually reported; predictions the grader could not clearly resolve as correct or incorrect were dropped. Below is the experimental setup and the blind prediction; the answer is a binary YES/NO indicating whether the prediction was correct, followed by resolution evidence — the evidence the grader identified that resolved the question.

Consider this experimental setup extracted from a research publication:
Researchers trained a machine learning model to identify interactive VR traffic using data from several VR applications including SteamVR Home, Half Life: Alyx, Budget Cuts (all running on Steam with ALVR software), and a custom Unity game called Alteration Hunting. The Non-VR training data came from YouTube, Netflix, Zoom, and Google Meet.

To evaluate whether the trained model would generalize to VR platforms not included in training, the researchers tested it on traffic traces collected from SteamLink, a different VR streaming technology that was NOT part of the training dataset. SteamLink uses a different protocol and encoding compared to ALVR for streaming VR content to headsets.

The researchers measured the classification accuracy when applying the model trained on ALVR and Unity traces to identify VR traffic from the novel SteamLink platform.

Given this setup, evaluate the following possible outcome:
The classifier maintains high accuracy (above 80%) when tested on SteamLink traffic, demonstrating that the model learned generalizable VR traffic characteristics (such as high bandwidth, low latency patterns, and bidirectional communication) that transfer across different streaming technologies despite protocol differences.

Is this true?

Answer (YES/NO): YES